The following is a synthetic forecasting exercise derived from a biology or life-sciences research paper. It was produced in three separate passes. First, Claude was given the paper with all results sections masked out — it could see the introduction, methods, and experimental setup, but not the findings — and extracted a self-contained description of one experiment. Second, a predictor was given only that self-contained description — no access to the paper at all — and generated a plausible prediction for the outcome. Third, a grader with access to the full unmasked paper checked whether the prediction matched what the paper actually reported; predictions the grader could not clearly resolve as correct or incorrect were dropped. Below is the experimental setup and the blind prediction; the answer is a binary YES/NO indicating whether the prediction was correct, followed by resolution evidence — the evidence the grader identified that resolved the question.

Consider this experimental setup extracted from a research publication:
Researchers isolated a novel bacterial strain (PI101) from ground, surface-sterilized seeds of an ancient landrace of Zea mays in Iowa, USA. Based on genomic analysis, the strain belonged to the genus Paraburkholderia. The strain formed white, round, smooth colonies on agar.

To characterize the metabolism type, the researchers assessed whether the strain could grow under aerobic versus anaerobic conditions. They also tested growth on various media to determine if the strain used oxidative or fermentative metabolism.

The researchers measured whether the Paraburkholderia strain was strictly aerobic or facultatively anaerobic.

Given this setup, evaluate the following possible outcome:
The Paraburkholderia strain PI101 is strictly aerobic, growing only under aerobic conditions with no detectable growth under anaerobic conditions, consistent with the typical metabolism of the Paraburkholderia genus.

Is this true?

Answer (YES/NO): YES